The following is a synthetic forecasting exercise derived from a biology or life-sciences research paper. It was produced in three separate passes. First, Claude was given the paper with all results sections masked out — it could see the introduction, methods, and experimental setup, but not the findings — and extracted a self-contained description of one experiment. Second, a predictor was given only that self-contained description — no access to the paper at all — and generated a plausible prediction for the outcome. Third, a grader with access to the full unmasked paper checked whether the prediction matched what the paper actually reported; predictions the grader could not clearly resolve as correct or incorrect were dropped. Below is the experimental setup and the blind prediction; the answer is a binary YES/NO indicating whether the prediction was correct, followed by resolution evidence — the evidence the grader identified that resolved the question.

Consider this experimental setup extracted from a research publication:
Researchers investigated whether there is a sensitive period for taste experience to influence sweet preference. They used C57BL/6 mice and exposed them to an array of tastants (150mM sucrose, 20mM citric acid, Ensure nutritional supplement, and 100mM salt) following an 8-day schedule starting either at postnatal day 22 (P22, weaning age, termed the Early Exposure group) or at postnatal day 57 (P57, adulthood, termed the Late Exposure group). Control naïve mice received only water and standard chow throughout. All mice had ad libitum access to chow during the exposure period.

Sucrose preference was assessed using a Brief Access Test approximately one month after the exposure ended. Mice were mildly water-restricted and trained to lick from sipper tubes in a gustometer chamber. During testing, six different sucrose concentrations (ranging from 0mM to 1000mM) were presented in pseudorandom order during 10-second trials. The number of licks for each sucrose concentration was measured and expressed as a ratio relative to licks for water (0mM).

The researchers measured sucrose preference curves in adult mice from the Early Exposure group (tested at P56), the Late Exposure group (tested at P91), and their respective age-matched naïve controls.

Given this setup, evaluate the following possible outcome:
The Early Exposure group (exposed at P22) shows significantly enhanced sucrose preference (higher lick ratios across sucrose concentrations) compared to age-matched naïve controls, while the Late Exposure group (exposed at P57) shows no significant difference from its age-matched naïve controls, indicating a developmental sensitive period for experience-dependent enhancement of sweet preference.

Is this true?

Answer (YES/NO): YES